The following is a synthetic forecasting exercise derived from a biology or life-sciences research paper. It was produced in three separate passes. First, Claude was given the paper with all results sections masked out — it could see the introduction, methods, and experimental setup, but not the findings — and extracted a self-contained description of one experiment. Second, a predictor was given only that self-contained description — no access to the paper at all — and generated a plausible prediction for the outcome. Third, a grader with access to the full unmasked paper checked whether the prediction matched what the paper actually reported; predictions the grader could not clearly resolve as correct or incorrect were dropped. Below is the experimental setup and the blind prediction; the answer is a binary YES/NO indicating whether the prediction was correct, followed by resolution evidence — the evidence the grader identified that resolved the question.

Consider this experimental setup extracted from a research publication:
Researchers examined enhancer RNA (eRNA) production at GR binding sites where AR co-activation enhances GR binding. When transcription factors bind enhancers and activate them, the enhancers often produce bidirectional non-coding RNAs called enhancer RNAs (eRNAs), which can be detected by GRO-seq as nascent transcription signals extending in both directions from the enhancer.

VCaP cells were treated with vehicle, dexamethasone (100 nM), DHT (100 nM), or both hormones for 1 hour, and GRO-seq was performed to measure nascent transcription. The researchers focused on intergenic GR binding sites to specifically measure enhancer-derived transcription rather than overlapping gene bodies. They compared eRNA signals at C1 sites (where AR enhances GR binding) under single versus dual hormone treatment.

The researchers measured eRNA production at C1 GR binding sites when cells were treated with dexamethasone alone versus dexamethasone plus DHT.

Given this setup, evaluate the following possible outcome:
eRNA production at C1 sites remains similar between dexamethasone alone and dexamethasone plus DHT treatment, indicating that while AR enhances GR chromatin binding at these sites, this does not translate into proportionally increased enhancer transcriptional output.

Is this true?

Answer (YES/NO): NO